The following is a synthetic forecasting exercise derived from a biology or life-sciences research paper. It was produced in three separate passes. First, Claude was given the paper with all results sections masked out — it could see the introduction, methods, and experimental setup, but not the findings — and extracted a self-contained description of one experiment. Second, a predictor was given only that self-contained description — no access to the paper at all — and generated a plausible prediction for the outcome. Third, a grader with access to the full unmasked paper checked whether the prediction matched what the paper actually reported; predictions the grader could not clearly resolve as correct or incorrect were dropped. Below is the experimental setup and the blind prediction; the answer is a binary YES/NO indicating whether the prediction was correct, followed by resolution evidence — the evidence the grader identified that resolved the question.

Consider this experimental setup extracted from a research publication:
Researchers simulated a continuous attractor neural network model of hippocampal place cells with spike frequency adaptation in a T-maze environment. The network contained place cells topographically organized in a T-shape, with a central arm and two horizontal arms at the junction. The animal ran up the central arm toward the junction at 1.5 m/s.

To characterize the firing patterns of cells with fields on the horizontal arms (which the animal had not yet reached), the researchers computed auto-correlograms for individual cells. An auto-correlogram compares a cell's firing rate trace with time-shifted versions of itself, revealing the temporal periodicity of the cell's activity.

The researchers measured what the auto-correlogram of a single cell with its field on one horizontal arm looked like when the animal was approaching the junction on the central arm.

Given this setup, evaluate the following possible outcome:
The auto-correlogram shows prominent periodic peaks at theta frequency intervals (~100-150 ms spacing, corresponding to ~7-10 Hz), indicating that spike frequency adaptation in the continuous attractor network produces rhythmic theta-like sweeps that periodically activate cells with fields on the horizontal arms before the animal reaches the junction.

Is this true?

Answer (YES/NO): NO